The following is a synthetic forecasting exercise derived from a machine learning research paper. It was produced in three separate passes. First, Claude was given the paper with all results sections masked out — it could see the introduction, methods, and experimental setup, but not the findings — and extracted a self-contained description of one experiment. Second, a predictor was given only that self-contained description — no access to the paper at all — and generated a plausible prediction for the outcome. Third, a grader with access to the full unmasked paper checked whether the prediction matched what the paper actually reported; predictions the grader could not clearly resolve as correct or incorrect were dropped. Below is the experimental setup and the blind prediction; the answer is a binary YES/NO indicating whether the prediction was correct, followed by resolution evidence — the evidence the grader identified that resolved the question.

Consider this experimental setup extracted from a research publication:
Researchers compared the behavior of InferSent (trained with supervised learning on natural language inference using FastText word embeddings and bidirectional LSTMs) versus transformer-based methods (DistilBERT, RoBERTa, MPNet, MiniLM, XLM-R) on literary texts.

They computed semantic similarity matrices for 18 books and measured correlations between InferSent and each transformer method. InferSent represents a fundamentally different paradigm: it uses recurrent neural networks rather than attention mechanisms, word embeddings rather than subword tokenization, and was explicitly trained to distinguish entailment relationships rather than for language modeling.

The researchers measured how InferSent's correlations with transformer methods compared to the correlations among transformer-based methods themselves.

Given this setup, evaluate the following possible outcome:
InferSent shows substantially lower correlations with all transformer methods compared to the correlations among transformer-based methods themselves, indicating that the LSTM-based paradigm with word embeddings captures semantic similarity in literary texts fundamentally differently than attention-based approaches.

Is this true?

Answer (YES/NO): NO